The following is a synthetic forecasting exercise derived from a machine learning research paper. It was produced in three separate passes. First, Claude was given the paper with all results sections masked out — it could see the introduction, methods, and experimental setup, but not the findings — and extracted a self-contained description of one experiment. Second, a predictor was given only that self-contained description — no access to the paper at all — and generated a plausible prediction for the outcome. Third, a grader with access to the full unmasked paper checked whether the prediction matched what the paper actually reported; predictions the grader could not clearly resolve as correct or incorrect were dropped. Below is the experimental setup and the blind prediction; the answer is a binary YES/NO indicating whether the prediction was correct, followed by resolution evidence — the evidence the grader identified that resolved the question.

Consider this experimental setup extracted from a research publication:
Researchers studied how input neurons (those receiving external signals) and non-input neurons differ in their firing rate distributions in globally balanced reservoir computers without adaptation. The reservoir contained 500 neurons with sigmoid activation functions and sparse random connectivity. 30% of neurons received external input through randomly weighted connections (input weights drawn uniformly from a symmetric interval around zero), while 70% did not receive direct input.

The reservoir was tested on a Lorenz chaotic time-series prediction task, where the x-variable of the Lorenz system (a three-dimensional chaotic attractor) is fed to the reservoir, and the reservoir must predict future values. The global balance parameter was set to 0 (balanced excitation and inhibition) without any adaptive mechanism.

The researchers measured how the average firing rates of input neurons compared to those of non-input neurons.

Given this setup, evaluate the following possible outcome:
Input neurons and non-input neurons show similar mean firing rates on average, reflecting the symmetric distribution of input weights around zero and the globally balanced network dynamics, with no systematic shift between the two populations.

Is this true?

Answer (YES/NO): NO